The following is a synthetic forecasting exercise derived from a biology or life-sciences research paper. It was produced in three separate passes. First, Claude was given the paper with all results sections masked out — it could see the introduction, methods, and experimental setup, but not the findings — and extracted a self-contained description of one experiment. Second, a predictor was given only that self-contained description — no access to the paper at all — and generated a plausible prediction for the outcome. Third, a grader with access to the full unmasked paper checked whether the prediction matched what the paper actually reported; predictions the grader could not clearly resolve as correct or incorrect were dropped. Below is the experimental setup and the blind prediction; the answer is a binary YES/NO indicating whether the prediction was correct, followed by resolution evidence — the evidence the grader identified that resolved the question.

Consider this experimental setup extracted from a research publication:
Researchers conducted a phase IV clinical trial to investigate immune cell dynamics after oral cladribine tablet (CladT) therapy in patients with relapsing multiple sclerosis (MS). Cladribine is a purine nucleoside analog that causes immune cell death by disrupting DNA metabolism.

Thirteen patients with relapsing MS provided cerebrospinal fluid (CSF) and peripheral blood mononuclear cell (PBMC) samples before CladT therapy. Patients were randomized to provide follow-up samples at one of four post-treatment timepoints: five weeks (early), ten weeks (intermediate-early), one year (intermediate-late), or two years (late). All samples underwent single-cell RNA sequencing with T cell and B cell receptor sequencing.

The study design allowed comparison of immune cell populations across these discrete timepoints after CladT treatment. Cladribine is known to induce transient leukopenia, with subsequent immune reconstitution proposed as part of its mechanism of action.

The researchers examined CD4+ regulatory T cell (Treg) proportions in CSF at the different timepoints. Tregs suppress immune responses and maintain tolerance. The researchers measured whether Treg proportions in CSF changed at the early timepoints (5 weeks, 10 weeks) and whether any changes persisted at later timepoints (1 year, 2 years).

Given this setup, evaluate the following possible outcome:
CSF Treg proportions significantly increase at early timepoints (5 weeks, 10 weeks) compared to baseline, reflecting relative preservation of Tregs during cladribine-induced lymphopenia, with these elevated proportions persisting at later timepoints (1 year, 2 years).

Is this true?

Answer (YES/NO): NO